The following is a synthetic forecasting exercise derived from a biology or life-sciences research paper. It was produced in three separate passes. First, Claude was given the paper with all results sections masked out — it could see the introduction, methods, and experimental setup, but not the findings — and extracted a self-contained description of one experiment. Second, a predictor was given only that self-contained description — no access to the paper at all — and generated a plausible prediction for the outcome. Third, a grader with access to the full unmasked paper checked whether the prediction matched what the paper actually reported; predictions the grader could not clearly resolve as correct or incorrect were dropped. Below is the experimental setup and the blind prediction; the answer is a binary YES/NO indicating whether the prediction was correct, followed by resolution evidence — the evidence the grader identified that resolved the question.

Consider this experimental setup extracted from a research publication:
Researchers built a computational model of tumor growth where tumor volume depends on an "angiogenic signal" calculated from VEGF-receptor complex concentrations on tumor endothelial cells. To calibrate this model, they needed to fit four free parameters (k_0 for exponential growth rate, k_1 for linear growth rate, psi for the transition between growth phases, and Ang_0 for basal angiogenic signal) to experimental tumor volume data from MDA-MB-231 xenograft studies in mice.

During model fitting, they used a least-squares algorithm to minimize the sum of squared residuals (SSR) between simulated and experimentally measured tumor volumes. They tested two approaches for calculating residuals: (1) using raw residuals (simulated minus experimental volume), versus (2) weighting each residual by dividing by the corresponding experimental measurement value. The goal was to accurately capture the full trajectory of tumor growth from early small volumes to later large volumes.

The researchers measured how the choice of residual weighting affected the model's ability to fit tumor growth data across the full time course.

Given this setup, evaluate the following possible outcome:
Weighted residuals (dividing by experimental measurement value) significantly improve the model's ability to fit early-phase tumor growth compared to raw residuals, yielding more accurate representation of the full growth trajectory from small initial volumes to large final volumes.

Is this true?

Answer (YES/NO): NO